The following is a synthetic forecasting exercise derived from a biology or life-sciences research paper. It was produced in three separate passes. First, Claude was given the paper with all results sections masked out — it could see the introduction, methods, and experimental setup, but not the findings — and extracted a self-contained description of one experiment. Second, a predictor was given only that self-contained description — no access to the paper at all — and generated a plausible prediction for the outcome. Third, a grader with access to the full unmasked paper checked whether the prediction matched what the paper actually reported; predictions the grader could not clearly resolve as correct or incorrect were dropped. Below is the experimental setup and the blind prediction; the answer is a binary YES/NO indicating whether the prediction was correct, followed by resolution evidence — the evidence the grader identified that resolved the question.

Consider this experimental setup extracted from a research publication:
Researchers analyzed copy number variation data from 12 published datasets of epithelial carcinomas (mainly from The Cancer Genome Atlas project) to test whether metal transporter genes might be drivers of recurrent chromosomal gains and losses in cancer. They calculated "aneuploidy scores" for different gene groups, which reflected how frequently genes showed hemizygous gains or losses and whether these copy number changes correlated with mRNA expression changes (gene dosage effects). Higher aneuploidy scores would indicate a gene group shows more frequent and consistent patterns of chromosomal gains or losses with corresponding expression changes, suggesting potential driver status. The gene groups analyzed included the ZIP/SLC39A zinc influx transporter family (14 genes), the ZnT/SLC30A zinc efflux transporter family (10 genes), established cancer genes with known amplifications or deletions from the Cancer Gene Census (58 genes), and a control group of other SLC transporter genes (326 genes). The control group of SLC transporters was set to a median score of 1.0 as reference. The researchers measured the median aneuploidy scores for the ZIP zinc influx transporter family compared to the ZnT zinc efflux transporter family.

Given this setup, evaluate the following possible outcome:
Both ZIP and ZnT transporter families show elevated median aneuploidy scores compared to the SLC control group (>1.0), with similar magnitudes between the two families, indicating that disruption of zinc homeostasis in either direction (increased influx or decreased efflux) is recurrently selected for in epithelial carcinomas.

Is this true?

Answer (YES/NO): NO